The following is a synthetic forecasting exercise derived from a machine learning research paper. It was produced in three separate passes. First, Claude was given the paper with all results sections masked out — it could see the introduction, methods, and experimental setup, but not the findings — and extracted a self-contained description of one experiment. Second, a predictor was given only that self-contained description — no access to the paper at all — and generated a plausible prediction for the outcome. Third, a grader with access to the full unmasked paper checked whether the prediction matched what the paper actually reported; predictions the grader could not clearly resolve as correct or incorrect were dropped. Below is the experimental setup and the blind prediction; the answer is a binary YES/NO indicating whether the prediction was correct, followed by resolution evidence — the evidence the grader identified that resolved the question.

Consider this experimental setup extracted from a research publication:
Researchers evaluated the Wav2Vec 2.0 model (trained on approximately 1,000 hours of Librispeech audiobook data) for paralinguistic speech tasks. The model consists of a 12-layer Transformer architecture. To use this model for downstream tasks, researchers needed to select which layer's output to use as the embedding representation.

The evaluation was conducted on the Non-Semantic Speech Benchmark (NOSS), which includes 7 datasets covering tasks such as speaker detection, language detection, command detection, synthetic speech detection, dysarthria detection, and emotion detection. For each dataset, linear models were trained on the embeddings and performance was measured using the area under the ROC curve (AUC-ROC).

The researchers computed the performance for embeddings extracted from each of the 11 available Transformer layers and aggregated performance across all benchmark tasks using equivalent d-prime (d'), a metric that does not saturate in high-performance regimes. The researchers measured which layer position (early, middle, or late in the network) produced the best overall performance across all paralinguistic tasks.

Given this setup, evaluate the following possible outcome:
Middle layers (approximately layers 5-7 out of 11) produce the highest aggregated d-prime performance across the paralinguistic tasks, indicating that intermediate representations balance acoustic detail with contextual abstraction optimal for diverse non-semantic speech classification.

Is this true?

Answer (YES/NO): YES